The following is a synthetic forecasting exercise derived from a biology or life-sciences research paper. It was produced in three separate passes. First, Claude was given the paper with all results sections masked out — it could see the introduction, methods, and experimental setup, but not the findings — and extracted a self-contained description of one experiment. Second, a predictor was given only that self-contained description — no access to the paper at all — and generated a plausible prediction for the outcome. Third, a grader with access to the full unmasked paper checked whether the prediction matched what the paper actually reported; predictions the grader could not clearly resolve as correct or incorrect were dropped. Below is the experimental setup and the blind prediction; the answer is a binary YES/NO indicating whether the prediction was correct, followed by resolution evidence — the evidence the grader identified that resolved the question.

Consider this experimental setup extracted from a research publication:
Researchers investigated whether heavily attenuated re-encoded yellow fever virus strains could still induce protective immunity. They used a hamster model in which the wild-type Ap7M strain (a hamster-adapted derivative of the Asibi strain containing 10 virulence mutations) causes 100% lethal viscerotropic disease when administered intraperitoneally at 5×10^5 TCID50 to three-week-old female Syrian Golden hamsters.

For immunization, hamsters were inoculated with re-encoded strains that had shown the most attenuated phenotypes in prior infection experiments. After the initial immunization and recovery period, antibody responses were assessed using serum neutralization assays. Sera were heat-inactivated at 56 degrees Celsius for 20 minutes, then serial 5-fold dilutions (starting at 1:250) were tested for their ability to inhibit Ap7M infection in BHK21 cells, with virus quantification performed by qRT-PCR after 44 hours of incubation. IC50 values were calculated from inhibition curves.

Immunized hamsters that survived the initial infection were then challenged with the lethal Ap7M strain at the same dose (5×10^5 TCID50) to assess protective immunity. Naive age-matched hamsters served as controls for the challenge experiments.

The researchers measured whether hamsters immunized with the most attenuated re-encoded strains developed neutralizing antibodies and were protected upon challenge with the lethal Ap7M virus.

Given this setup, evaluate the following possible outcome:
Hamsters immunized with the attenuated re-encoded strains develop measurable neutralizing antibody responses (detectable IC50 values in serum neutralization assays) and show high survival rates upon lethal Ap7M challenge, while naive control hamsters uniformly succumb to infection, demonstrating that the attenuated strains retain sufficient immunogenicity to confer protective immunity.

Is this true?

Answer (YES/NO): NO